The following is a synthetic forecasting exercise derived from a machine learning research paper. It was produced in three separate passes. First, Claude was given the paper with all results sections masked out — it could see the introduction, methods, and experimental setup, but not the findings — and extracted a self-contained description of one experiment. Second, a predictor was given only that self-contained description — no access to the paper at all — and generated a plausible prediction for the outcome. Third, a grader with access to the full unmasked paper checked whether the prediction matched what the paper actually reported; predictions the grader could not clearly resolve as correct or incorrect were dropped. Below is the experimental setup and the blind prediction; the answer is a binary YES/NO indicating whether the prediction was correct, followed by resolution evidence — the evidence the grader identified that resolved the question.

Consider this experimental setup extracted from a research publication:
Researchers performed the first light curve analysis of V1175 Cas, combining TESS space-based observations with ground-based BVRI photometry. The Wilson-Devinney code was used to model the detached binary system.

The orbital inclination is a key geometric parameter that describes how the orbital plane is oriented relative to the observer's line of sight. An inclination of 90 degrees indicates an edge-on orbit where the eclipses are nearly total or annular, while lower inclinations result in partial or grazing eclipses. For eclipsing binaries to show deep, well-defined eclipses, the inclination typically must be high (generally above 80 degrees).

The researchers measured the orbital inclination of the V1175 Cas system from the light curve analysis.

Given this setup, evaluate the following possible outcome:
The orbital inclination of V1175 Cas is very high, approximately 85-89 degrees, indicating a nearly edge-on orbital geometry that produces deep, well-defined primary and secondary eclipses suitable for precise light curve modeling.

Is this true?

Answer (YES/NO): YES